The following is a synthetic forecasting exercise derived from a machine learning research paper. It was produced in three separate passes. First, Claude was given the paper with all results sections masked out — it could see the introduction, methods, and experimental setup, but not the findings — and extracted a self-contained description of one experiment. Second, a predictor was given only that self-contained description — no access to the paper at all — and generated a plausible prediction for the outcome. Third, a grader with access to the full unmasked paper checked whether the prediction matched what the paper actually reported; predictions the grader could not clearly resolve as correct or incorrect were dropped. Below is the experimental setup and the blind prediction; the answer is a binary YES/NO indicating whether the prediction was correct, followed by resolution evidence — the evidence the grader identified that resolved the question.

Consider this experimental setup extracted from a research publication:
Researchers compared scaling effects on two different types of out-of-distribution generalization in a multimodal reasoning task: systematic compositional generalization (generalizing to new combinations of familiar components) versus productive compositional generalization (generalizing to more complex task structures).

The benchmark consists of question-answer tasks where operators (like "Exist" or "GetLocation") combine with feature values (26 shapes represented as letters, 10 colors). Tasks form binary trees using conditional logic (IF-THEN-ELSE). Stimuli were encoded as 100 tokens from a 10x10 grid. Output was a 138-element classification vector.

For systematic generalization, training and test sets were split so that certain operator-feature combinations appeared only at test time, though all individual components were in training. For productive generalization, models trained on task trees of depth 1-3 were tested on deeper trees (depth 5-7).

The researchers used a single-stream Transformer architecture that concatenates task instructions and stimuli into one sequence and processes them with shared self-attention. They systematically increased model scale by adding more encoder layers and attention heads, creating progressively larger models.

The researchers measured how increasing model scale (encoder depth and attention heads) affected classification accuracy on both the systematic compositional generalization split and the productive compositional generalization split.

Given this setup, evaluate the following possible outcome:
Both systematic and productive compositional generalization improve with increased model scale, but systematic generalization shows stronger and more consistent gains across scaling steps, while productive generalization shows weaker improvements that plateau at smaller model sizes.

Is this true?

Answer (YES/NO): NO